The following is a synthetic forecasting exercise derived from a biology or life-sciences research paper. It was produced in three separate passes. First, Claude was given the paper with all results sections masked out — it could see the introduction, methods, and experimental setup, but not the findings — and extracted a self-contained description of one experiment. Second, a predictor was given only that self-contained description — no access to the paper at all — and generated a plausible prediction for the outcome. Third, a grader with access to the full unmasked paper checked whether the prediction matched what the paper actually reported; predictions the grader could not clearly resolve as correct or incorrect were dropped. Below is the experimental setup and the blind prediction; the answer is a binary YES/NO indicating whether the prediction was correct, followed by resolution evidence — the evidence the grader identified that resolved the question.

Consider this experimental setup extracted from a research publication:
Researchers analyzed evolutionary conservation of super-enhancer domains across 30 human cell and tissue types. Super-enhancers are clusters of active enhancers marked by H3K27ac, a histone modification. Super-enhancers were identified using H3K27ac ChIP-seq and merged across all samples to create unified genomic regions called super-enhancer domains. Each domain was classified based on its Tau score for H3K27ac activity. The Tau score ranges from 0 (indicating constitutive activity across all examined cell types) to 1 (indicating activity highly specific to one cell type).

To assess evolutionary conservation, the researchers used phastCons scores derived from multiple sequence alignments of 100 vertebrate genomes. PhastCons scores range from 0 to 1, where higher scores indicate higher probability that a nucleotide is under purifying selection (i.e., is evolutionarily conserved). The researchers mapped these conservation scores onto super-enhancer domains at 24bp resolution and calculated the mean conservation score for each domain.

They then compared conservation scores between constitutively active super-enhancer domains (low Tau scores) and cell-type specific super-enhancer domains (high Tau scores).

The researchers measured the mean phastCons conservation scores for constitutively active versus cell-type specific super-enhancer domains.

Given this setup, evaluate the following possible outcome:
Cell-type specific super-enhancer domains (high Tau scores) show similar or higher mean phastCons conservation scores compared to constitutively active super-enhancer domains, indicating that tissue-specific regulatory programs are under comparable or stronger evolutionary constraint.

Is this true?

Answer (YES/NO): NO